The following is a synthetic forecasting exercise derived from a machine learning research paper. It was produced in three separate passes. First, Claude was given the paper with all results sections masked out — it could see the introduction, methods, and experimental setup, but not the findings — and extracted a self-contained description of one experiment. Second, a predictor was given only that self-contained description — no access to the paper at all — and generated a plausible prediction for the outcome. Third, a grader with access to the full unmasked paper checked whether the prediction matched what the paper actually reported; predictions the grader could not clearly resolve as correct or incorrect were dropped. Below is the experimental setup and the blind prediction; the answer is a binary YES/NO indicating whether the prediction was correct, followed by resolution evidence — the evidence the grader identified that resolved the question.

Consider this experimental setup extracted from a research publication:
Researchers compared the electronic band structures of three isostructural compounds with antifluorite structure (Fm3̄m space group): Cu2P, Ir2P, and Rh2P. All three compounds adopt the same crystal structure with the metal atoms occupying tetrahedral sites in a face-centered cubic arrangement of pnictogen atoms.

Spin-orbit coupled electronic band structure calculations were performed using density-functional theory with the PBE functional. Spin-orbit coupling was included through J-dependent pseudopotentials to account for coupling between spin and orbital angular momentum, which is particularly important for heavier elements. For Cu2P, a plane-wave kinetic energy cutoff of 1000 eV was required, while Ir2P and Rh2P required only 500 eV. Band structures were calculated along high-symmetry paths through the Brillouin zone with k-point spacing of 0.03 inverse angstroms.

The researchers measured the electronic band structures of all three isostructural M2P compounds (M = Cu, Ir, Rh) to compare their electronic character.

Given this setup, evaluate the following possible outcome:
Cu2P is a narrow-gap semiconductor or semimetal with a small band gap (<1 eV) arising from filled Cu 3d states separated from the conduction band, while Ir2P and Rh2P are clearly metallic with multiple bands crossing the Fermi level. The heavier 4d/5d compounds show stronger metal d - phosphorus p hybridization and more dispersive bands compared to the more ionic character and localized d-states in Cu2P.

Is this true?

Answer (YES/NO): NO